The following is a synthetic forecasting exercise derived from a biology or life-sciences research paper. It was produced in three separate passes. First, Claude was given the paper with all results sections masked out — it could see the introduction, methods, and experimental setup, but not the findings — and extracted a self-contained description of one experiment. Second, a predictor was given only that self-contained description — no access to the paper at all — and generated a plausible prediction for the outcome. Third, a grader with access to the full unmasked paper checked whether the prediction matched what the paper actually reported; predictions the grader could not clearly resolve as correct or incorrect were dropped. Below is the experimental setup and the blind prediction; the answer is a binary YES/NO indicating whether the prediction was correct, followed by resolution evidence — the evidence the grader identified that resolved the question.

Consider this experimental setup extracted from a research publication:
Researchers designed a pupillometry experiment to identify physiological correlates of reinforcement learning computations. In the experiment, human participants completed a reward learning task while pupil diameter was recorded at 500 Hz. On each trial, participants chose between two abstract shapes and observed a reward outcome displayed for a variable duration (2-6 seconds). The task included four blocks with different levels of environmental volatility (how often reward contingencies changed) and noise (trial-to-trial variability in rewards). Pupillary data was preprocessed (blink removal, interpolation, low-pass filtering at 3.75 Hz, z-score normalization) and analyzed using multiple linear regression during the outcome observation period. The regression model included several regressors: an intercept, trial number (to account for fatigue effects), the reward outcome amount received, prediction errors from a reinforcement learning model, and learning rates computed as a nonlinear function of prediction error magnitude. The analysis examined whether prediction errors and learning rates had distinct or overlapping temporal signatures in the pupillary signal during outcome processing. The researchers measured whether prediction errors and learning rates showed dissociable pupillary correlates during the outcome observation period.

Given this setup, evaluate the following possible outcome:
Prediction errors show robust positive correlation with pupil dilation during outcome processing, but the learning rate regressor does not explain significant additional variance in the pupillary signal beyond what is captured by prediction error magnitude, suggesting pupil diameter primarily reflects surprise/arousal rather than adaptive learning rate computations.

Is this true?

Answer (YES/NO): NO